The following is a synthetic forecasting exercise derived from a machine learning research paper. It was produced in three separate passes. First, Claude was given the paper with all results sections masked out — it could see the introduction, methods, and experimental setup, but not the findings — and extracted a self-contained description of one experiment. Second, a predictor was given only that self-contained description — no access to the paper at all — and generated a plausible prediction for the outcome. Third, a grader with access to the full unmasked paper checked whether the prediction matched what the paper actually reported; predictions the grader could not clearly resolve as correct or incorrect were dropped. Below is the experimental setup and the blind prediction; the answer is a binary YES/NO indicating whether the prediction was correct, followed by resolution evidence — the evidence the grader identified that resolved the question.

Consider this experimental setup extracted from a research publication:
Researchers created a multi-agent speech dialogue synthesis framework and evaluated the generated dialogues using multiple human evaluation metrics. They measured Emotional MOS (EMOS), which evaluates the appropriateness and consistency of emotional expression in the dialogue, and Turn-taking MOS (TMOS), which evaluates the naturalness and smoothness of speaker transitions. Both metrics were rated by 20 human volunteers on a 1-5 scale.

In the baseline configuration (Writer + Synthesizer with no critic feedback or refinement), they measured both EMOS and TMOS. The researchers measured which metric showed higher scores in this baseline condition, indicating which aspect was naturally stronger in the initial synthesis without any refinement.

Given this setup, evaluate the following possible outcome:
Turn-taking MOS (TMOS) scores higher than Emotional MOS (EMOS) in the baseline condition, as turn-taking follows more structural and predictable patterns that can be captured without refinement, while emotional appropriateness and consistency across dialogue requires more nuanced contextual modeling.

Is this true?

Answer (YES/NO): NO